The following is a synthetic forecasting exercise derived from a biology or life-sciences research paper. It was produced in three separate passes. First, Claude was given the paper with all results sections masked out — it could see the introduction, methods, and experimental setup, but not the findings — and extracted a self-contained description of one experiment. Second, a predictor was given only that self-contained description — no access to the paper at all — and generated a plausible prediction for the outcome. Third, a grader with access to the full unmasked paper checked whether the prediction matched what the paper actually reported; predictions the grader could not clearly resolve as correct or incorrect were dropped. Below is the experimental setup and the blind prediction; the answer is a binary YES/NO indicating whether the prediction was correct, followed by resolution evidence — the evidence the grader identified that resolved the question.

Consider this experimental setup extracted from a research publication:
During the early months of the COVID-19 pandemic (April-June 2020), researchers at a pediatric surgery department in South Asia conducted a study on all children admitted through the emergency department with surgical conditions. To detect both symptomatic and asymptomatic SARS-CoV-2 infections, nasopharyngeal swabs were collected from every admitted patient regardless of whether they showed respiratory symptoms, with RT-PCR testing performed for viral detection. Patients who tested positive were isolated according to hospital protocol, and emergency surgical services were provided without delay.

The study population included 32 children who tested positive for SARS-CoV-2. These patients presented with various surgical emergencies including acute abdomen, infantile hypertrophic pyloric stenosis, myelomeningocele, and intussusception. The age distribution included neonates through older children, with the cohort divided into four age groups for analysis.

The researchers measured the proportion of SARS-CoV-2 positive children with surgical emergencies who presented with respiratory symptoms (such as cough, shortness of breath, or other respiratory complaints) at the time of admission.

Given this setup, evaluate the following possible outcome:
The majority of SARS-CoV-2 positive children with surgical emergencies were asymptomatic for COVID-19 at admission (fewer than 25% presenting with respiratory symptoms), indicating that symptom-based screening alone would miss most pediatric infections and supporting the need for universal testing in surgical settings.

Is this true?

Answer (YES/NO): YES